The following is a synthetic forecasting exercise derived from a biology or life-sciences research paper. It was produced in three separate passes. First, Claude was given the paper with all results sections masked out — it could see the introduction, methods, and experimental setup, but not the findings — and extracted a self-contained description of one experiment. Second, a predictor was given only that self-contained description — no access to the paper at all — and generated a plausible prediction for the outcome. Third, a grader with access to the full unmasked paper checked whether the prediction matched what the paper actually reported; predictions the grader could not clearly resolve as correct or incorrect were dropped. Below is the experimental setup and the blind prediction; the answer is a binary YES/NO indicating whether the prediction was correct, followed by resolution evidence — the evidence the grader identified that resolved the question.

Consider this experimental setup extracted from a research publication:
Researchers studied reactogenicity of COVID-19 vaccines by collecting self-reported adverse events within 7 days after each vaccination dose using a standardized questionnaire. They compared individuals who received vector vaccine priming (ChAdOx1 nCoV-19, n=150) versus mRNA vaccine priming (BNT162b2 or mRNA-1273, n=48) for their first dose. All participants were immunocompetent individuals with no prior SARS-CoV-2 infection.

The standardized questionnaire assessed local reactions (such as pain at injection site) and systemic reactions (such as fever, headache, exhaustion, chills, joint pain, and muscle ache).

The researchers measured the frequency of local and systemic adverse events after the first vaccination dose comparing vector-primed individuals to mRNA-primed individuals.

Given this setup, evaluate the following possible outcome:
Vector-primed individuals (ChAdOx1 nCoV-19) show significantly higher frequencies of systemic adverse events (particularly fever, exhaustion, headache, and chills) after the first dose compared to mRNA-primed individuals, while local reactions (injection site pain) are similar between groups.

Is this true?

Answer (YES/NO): YES